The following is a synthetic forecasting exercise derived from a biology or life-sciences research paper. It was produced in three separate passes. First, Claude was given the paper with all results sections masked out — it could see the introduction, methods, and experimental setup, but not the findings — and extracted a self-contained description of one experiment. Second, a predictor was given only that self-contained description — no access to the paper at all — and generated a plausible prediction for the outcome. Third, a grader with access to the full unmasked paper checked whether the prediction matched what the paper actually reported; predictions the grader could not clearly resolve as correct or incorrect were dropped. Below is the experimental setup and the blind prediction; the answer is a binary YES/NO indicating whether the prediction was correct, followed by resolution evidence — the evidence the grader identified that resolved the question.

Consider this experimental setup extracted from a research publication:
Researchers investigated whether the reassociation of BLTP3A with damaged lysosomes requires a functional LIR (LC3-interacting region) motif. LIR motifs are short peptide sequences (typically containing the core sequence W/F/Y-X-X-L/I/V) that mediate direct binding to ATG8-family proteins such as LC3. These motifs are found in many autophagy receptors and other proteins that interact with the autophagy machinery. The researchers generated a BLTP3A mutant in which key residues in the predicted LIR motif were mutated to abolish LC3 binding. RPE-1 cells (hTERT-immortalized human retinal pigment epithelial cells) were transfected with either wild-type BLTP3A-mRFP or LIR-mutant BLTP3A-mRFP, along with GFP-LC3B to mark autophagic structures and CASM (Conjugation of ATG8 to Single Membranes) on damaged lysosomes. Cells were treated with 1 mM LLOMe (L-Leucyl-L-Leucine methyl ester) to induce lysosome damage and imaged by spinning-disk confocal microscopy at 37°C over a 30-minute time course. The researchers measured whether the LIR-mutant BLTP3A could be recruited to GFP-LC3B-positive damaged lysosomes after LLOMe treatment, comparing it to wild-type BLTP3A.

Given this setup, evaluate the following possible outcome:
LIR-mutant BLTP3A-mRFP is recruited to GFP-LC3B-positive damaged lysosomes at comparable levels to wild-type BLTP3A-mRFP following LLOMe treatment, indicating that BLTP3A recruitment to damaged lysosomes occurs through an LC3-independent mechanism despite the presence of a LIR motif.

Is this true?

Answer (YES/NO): NO